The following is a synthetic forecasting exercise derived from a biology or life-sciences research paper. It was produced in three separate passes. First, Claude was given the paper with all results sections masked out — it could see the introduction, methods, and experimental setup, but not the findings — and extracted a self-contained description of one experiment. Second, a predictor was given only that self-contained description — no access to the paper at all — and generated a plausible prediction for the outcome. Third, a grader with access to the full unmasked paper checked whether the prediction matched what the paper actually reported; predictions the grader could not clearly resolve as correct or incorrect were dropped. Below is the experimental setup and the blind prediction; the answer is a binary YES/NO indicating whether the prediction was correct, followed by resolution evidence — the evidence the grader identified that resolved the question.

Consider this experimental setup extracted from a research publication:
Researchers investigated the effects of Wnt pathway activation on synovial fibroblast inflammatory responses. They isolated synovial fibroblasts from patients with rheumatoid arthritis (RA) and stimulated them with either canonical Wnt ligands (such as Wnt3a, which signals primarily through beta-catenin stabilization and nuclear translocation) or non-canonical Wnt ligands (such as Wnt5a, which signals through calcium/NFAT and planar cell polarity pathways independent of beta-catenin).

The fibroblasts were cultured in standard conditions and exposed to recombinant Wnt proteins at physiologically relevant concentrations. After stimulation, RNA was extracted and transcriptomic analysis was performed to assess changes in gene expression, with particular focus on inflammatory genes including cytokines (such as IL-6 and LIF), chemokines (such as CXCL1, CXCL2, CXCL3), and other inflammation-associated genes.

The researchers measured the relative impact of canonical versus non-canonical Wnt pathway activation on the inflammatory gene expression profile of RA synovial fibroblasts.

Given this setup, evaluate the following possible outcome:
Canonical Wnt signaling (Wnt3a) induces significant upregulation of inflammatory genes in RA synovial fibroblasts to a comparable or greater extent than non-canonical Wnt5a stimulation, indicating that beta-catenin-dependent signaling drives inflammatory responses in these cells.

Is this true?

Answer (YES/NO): NO